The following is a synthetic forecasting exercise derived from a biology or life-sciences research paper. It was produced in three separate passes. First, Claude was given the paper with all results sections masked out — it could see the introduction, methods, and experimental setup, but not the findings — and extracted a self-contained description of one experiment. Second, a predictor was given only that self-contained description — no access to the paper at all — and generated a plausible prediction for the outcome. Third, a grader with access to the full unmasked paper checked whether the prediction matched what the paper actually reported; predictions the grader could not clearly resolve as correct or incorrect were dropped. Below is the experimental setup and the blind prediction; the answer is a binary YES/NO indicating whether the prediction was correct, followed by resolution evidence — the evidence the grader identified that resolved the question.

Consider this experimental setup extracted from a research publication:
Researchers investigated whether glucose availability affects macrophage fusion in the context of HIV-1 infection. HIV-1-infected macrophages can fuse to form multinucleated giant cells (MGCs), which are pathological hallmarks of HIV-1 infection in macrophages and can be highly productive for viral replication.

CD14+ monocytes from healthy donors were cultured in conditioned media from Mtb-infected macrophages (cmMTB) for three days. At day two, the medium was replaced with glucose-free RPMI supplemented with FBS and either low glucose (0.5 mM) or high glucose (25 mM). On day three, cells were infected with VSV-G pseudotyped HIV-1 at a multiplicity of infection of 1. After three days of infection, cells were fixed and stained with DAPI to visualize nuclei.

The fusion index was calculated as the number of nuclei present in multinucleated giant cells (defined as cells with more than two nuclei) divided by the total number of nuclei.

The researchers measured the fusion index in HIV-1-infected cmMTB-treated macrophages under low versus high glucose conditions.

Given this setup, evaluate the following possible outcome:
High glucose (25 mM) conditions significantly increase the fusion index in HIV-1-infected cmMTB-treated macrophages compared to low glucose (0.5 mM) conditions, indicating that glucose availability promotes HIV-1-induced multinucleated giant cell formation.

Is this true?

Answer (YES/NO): YES